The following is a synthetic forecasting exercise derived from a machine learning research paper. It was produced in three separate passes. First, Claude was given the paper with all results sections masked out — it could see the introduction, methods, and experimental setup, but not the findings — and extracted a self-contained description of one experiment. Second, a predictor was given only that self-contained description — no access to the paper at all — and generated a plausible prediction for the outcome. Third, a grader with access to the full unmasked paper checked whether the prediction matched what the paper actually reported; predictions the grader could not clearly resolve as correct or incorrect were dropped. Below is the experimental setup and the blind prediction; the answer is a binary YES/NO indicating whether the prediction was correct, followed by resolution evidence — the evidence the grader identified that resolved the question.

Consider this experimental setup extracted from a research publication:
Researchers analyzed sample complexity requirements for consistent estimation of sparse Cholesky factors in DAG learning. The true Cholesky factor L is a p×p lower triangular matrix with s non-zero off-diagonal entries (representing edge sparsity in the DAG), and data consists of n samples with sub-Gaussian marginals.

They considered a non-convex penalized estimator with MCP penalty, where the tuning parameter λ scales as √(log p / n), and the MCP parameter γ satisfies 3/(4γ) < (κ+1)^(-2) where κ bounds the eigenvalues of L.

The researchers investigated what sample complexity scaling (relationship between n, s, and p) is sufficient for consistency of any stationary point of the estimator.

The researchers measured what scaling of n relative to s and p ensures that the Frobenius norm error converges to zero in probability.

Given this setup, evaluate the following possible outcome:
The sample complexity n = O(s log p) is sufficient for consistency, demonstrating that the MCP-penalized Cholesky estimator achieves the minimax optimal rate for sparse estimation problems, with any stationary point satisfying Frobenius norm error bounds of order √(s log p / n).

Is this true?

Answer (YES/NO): NO